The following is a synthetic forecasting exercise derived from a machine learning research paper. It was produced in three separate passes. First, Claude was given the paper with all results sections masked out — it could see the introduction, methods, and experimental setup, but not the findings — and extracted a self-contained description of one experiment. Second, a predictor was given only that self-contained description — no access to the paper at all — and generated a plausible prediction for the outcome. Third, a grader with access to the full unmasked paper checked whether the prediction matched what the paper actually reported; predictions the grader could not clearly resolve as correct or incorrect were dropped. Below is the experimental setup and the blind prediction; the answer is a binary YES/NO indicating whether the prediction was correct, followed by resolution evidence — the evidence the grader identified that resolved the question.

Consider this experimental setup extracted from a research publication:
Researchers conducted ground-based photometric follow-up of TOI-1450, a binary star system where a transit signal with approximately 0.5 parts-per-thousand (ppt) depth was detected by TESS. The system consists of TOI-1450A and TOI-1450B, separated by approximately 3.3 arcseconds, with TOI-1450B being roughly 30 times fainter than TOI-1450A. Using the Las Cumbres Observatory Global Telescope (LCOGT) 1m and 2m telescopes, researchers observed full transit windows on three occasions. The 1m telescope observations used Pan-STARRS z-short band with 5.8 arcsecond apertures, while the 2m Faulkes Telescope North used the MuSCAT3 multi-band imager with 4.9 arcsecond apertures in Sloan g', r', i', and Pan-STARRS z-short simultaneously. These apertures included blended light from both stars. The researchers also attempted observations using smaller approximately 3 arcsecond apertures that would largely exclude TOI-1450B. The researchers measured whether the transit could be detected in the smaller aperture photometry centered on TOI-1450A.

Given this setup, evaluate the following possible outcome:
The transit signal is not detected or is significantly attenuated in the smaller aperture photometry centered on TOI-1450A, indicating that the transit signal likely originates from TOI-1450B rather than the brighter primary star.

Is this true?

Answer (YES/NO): NO